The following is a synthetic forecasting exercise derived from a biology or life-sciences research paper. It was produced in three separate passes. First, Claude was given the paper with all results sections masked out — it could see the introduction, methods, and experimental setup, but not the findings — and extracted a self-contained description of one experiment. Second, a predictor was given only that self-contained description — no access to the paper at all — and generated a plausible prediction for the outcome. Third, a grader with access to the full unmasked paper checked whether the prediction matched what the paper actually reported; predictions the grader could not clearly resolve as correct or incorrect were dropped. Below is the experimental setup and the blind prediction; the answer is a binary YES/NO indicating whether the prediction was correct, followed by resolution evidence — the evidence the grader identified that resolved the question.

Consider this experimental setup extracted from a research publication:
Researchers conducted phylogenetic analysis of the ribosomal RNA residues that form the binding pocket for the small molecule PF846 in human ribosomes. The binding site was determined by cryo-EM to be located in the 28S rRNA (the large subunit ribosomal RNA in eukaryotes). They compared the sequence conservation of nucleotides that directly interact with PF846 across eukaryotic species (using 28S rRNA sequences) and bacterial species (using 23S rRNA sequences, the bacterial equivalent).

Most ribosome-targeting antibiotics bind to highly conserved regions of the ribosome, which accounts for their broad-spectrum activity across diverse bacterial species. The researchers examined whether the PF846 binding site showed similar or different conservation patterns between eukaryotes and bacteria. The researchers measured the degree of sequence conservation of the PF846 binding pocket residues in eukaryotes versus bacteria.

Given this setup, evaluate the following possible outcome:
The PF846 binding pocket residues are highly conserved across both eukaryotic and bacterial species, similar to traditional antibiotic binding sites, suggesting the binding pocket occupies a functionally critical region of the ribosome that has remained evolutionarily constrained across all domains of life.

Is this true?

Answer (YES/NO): NO